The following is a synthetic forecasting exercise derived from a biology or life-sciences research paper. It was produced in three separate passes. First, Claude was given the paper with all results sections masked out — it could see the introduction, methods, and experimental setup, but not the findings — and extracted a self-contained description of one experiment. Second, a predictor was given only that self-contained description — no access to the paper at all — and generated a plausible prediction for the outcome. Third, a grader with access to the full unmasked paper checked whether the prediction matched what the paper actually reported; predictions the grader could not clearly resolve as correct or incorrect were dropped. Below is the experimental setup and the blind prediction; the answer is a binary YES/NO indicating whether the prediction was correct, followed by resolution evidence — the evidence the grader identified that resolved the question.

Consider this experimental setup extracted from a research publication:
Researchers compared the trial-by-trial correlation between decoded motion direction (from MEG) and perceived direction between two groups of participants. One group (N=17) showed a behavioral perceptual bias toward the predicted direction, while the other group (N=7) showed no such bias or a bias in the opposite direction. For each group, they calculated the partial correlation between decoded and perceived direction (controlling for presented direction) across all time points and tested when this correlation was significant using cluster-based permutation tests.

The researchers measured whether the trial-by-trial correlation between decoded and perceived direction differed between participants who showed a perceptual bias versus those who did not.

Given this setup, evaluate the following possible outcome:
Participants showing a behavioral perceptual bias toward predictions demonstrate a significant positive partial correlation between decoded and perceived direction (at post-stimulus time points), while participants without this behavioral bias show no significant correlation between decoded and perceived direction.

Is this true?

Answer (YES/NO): YES